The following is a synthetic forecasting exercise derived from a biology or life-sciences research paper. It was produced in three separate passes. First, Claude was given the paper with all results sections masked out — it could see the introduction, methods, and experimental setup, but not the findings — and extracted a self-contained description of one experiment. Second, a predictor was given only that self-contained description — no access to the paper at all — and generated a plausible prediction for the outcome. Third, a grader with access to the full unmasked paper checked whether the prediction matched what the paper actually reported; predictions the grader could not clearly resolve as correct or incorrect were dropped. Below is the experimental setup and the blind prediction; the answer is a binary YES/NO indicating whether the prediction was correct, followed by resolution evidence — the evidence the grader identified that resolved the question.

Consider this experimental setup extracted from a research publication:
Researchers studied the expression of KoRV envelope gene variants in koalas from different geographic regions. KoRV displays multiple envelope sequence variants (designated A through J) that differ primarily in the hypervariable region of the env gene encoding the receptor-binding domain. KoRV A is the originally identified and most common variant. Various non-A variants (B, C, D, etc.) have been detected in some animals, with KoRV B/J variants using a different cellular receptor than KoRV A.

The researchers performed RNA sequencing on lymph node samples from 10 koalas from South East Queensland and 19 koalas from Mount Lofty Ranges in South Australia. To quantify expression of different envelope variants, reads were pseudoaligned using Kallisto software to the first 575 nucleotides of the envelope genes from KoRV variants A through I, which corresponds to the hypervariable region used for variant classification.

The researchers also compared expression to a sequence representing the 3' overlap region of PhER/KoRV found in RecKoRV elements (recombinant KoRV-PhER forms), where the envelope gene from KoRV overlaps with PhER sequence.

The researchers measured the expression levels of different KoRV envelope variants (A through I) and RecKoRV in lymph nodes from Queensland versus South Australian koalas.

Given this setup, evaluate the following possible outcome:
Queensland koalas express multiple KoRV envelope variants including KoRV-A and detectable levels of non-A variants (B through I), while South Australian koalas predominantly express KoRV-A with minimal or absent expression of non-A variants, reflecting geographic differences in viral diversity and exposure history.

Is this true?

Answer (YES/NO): NO